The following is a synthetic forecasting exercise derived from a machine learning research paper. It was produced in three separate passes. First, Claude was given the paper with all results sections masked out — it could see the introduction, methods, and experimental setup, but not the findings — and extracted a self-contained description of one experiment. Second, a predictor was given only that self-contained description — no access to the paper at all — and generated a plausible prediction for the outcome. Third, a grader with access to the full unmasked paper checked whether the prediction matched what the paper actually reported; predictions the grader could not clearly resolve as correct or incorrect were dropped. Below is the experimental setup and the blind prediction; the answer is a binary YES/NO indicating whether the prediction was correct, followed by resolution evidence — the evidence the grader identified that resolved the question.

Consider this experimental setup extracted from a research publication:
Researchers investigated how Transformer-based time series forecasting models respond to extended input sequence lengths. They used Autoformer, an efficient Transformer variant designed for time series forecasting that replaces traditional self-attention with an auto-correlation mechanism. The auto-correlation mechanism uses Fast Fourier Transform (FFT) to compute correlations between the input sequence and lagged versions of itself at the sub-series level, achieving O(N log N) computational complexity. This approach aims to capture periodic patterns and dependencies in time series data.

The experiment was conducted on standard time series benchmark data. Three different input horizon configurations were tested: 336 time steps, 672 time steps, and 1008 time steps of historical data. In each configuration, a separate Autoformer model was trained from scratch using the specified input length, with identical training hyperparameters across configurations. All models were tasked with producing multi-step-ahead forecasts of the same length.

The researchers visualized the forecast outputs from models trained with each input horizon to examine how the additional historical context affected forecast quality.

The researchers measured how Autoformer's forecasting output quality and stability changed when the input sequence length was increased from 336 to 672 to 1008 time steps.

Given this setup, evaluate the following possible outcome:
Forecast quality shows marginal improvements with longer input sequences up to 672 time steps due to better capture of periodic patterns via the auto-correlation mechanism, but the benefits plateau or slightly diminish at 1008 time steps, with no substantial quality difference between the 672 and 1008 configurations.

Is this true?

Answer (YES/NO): NO